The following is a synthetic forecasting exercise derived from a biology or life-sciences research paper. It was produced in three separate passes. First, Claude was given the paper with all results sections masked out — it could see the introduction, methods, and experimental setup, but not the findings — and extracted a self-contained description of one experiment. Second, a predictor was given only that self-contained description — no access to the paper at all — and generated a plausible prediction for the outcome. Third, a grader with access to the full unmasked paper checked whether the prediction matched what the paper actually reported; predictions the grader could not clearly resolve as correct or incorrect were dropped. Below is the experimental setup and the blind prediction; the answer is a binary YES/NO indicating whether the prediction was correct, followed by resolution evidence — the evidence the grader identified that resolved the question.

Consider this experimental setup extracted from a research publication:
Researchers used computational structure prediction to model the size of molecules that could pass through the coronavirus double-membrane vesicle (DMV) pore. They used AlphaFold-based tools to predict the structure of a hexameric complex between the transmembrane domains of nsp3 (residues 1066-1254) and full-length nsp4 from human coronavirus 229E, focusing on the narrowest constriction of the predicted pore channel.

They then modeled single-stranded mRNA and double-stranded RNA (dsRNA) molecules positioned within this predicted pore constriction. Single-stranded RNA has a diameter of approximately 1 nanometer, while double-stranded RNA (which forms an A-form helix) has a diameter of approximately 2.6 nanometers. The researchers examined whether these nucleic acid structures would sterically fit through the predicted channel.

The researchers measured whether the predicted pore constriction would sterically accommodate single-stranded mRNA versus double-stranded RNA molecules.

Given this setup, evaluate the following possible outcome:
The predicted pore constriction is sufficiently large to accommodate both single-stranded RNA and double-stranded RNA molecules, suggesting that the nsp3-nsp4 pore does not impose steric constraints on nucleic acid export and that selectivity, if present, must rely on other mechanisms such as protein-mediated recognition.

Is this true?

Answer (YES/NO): NO